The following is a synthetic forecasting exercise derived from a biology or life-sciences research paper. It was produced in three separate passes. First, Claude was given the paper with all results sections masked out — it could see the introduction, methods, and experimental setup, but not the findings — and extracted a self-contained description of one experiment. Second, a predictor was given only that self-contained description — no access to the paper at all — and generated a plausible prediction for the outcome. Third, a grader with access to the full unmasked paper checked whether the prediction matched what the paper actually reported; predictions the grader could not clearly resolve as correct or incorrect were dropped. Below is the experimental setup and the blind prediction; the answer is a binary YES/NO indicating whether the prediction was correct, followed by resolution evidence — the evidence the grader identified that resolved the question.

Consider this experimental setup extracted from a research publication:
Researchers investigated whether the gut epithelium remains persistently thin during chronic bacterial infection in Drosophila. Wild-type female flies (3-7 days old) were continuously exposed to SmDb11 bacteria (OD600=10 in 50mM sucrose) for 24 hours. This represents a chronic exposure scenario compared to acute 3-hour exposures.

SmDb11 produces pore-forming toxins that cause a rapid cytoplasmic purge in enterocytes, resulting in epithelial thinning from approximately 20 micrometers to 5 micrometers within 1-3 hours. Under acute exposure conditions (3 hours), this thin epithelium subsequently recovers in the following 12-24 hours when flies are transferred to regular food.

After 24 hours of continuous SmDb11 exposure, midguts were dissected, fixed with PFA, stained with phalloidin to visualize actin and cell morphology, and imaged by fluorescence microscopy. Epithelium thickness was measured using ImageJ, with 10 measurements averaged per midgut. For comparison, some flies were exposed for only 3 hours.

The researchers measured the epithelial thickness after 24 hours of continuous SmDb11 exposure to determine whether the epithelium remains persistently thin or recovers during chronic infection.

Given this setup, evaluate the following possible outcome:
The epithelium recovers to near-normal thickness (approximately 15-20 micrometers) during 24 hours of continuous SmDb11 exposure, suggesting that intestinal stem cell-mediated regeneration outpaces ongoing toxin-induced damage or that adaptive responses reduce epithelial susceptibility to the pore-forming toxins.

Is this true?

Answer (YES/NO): YES